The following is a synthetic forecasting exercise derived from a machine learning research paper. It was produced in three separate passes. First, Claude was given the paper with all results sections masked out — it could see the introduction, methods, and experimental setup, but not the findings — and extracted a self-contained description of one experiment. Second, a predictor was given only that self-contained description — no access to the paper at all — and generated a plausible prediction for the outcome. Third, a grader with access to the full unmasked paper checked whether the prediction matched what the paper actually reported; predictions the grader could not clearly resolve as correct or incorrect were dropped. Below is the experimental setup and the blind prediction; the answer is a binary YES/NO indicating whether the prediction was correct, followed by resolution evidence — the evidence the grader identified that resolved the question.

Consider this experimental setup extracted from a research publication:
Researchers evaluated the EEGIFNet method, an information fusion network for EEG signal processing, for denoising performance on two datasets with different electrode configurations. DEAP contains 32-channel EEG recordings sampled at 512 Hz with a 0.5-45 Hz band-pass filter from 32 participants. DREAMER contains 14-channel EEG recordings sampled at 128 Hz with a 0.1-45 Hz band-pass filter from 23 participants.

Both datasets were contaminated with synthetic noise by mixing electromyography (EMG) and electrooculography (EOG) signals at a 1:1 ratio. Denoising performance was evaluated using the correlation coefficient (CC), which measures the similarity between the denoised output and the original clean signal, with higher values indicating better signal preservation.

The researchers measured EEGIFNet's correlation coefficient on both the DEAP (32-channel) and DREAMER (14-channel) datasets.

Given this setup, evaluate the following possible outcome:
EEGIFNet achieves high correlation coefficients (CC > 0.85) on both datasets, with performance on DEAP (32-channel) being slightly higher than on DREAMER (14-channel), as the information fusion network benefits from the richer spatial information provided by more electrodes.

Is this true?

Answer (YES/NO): NO